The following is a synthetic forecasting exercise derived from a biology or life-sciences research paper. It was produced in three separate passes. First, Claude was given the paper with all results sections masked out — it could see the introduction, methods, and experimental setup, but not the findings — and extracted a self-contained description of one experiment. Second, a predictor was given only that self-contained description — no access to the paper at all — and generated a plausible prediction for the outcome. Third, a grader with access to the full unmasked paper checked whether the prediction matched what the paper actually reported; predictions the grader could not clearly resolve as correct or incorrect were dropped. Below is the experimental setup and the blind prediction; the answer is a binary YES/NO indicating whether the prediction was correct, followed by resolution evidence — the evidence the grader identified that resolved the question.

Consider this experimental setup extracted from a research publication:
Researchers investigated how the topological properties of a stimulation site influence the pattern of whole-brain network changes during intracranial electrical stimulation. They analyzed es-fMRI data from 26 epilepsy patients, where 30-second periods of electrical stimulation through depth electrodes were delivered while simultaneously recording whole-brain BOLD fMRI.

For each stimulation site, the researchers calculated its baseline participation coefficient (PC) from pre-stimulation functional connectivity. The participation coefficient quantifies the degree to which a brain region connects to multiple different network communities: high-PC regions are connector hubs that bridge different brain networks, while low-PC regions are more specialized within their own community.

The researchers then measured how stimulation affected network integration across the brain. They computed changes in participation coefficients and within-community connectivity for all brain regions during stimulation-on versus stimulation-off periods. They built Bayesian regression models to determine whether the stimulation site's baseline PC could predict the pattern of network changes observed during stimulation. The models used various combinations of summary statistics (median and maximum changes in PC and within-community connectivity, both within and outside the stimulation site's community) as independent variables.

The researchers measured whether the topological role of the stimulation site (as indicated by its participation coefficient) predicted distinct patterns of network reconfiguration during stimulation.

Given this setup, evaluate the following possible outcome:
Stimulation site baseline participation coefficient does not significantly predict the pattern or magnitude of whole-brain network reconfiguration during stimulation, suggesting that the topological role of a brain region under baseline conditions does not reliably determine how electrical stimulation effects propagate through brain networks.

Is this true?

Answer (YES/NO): NO